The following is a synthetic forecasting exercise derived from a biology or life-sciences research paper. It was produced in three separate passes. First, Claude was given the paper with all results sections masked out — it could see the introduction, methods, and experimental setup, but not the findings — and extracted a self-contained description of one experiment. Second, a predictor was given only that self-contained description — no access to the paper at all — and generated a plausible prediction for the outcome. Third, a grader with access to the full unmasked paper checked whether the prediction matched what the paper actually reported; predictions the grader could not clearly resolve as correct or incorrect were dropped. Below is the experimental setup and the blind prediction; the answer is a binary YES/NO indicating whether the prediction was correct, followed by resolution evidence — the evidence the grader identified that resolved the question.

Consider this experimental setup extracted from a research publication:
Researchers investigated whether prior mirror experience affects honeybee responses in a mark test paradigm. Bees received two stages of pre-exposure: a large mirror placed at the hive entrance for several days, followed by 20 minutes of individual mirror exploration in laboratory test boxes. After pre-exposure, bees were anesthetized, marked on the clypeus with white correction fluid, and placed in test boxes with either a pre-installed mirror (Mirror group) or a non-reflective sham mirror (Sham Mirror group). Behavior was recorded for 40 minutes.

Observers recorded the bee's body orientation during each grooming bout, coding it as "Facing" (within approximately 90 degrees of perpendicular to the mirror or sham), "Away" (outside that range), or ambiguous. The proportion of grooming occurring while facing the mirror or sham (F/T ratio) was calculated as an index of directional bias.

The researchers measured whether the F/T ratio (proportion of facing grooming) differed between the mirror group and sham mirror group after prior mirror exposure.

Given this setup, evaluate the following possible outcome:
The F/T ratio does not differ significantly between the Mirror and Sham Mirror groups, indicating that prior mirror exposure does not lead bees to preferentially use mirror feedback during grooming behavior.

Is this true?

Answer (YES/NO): YES